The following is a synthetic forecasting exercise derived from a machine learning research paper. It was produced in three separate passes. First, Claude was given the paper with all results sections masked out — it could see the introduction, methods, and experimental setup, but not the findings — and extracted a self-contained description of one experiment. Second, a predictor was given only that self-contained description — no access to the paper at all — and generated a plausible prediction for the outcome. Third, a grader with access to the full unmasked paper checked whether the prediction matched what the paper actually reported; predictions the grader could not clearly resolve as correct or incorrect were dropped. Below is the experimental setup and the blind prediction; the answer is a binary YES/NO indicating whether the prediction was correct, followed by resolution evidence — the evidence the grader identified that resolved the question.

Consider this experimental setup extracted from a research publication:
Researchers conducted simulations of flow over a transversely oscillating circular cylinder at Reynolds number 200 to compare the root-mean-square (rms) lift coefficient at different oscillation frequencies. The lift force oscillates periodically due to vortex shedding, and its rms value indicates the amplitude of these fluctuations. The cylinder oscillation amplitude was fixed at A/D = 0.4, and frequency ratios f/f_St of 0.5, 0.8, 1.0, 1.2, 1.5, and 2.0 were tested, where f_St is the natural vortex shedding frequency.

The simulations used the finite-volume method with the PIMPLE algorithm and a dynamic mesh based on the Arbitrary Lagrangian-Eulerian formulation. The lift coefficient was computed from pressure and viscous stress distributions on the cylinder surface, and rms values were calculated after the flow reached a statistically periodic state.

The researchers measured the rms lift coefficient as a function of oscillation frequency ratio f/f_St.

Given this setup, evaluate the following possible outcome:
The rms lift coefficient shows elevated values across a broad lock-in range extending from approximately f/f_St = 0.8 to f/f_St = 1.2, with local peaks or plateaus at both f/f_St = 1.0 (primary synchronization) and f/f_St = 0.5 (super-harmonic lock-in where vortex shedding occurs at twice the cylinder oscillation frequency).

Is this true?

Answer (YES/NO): NO